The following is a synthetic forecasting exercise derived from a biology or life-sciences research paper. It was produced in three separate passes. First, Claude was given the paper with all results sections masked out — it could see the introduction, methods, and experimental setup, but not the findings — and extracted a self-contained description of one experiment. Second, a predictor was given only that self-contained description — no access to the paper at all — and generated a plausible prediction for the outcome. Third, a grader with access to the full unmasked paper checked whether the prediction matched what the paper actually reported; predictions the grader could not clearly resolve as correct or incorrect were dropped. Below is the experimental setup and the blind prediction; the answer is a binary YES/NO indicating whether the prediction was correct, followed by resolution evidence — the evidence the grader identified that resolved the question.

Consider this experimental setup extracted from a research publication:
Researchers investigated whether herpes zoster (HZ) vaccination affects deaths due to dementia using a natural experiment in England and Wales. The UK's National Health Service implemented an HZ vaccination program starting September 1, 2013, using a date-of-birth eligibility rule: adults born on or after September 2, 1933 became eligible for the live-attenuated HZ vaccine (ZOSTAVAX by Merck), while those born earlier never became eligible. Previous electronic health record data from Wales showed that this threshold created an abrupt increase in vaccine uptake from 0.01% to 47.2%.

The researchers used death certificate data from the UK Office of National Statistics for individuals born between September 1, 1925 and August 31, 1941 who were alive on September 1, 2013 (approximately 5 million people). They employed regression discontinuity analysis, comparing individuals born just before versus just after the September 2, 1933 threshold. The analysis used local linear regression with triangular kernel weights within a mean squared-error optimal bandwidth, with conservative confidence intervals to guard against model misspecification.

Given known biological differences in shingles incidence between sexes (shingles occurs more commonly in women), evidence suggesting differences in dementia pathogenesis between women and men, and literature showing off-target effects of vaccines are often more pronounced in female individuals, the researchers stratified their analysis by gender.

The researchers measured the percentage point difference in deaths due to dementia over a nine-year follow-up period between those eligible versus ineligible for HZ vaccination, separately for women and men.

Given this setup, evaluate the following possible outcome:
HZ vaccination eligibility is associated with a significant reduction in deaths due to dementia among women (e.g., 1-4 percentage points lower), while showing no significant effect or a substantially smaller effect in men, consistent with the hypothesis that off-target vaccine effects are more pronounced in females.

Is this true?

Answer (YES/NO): NO